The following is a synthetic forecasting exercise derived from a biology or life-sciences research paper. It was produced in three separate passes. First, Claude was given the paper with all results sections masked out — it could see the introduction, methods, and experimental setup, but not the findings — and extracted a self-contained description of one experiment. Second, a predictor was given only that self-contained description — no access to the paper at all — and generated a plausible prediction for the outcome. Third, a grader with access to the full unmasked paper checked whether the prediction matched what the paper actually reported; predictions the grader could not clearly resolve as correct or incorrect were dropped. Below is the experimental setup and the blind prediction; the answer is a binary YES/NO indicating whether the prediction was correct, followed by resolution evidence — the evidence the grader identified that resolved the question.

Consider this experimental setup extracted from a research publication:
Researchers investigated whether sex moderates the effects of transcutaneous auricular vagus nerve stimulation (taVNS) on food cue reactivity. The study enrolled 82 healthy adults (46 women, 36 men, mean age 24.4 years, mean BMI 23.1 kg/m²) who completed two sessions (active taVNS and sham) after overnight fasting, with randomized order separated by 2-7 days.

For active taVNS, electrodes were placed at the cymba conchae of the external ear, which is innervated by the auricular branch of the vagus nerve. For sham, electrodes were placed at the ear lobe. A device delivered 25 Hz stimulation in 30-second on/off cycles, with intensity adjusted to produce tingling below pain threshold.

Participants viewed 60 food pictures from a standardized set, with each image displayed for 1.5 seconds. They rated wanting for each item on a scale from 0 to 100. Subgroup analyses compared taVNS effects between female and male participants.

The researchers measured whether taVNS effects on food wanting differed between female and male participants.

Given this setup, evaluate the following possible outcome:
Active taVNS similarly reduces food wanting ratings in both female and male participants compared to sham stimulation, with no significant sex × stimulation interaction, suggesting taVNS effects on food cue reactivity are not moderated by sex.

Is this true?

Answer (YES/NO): NO